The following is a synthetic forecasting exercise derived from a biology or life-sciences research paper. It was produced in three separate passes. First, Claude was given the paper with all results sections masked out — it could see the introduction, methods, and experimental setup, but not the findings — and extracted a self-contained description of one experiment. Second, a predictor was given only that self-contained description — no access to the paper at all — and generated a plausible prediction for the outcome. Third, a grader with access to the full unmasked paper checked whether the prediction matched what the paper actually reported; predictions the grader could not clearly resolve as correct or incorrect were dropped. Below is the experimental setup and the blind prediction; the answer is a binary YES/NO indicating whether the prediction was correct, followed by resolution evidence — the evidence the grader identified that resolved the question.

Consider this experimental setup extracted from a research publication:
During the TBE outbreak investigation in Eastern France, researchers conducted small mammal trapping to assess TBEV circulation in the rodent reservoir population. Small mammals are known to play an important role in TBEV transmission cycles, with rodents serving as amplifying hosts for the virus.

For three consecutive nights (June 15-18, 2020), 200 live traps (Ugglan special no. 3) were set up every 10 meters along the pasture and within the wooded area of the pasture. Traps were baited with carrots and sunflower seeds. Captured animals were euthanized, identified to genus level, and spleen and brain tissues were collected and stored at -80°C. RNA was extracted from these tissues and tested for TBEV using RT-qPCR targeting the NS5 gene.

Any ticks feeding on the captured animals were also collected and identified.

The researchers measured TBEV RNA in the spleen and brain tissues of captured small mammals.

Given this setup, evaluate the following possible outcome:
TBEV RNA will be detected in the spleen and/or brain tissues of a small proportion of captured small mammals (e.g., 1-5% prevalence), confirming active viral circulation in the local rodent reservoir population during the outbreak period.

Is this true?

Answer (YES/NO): NO